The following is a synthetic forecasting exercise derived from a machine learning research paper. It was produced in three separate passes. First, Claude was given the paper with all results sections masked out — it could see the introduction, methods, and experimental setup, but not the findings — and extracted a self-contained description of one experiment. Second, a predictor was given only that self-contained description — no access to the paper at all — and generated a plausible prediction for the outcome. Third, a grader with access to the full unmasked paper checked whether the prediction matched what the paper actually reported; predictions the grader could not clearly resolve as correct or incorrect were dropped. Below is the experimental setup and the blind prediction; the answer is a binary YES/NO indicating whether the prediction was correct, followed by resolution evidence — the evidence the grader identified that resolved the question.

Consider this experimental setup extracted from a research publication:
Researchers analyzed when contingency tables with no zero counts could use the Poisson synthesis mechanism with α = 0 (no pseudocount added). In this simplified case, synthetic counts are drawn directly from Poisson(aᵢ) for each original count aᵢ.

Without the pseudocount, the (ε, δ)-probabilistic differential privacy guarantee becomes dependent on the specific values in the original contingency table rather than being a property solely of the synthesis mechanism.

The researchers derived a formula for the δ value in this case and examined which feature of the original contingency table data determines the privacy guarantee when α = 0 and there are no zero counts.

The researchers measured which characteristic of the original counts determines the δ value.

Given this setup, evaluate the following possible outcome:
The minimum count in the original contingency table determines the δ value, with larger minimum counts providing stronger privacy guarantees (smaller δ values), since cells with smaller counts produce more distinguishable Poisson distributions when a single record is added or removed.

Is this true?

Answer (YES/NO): YES